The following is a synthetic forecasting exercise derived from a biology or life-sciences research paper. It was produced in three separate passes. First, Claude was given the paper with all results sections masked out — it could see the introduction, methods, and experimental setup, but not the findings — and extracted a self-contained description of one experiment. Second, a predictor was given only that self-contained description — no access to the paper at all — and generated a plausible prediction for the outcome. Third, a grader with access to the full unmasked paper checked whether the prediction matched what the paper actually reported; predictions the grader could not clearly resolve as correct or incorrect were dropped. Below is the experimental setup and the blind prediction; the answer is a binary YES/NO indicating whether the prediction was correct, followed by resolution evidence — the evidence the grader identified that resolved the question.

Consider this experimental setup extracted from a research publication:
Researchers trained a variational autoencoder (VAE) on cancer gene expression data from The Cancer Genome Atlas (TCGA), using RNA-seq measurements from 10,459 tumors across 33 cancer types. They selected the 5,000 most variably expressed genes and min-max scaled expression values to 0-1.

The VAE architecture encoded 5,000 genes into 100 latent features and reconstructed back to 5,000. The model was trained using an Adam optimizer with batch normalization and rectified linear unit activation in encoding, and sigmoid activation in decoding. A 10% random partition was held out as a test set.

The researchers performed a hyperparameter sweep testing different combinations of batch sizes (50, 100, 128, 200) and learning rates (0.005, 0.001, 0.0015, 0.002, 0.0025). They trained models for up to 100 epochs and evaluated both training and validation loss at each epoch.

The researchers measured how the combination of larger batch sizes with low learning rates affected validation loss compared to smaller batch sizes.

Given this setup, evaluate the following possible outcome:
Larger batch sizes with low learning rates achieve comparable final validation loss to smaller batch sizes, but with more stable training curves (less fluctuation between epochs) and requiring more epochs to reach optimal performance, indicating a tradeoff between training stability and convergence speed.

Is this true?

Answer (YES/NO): NO